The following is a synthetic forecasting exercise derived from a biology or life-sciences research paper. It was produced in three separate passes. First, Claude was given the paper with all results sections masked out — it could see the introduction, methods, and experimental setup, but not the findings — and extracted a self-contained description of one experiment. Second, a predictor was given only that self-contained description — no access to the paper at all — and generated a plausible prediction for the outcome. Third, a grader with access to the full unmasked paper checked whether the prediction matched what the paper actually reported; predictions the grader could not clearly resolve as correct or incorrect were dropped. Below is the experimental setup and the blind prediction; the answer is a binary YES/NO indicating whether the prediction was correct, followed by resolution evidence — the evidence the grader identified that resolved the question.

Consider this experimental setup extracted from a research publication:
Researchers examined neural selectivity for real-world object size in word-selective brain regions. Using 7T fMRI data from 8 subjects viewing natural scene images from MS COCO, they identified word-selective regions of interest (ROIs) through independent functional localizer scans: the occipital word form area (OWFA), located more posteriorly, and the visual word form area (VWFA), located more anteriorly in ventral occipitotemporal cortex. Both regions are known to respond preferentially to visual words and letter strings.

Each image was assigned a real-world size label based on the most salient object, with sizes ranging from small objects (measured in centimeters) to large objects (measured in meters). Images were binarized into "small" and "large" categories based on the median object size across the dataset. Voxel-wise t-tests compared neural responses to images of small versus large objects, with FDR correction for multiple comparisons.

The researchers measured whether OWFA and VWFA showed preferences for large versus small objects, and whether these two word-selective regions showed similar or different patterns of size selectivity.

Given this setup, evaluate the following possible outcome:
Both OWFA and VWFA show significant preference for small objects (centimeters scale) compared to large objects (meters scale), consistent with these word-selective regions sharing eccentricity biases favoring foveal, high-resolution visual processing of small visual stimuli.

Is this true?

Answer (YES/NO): NO